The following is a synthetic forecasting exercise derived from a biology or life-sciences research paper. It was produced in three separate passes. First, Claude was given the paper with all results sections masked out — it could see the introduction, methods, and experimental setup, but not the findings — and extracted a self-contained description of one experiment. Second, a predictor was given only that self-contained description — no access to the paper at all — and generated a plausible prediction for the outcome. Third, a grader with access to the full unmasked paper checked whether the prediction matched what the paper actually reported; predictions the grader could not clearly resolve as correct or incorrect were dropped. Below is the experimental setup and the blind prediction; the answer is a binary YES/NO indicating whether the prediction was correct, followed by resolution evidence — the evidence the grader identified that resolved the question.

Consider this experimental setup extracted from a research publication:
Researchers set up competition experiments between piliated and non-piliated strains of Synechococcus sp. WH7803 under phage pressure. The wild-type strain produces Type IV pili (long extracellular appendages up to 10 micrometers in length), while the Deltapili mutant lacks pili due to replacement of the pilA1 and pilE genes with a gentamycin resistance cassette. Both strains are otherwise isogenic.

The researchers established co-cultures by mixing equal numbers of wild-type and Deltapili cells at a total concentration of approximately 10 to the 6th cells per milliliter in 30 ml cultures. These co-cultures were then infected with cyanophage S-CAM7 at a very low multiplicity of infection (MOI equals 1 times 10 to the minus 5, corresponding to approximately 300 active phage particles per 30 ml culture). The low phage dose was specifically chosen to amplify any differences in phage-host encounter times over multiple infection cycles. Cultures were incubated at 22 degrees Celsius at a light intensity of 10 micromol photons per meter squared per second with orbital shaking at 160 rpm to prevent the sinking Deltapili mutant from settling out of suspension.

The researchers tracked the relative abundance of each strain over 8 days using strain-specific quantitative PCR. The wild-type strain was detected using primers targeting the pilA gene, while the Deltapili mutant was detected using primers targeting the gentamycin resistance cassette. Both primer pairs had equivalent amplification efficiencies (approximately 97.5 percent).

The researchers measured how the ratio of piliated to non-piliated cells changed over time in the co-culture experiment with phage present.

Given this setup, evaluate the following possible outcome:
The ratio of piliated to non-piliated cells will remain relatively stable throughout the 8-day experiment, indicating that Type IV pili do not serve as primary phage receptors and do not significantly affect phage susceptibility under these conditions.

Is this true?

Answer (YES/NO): NO